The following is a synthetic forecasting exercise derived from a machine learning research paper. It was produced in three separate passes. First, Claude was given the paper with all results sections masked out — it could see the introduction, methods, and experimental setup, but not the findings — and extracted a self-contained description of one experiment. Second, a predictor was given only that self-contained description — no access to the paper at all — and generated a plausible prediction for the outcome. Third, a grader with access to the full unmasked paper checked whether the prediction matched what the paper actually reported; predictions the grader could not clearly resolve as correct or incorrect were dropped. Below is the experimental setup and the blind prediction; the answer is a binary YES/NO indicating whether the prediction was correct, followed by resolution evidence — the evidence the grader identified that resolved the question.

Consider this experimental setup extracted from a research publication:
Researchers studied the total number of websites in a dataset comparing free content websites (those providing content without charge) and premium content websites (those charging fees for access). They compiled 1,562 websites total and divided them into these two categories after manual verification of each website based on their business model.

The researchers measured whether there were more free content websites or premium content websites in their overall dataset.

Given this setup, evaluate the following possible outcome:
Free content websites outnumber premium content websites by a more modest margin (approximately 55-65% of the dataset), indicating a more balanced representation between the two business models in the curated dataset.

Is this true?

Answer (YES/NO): NO